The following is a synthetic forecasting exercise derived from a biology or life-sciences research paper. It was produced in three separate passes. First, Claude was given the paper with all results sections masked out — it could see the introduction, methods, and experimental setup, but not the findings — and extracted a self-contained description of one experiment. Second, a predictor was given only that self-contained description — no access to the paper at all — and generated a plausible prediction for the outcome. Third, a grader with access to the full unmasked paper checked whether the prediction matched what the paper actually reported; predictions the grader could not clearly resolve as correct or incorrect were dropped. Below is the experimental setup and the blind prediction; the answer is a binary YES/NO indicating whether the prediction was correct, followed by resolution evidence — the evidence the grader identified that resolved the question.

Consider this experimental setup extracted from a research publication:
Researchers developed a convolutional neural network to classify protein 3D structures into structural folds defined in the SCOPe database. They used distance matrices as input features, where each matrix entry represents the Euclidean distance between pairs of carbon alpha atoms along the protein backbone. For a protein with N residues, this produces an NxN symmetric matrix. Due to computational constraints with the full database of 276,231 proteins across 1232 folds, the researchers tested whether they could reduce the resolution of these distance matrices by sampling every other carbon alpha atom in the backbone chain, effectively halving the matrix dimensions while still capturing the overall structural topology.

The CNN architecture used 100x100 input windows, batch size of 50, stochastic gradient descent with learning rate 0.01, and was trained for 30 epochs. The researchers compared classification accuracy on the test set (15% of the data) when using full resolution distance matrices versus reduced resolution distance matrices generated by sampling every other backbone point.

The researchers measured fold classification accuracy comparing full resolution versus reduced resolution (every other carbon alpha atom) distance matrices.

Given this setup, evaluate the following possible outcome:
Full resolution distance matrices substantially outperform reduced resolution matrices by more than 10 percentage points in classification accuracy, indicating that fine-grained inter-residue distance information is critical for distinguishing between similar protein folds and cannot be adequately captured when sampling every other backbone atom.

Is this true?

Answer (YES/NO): NO